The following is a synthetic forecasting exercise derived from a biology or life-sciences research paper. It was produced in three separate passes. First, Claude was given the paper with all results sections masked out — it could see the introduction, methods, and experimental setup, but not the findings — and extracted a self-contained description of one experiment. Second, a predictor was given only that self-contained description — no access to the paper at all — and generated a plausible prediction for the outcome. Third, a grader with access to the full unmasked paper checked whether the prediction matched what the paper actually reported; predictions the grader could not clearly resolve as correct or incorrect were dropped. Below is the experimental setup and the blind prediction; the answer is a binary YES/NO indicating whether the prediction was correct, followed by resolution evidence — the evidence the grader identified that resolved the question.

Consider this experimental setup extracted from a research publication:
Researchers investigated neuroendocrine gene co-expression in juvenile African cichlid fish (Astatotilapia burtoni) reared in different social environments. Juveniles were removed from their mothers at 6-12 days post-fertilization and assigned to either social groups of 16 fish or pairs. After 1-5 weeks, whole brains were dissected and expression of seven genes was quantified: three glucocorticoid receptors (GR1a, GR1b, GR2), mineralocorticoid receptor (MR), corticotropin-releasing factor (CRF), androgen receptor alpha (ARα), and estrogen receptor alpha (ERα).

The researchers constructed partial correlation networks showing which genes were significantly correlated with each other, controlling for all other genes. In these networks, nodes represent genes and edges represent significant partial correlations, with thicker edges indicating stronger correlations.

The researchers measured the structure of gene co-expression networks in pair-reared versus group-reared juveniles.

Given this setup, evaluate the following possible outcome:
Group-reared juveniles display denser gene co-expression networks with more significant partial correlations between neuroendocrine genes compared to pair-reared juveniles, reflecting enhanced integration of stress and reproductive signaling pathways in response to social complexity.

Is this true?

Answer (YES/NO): NO